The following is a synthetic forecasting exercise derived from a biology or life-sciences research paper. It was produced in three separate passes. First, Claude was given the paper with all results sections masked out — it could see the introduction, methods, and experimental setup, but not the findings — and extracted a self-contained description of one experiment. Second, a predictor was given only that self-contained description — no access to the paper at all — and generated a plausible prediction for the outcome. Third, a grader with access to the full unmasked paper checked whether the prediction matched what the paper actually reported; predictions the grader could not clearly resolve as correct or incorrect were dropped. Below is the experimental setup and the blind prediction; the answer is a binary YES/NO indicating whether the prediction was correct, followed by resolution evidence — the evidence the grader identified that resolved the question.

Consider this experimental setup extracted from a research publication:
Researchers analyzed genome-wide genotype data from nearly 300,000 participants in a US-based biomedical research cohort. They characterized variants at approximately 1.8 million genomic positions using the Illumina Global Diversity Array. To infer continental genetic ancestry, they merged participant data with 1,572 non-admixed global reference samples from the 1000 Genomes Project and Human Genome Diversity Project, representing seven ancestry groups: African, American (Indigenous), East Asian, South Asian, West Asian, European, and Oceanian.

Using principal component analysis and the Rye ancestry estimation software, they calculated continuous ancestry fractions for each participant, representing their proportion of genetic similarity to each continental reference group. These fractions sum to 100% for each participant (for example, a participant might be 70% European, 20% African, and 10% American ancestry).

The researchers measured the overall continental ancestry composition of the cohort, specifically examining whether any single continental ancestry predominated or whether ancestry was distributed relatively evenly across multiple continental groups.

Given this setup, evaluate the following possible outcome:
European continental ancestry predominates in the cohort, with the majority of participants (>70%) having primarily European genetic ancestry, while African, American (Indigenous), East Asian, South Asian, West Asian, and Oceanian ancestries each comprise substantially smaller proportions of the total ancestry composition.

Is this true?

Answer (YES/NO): NO